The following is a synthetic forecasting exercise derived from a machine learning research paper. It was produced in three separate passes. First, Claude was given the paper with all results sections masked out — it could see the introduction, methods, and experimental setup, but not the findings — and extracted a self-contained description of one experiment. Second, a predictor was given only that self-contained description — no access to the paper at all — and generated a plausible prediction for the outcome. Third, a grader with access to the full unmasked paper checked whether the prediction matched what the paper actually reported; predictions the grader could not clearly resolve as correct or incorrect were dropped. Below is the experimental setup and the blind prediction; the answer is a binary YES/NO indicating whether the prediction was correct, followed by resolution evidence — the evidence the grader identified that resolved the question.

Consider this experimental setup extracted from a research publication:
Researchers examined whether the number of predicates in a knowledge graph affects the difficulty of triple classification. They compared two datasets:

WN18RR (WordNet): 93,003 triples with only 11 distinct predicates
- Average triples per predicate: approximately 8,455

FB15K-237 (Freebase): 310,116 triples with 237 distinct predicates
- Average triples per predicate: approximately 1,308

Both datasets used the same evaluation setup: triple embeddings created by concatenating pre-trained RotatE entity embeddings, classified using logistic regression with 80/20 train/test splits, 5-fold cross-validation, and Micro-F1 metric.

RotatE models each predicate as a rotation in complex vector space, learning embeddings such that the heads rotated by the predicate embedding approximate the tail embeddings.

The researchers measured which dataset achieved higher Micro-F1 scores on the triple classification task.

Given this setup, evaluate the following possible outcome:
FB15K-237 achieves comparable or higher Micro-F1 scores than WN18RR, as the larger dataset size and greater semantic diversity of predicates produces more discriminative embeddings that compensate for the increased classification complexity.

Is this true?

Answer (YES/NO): YES